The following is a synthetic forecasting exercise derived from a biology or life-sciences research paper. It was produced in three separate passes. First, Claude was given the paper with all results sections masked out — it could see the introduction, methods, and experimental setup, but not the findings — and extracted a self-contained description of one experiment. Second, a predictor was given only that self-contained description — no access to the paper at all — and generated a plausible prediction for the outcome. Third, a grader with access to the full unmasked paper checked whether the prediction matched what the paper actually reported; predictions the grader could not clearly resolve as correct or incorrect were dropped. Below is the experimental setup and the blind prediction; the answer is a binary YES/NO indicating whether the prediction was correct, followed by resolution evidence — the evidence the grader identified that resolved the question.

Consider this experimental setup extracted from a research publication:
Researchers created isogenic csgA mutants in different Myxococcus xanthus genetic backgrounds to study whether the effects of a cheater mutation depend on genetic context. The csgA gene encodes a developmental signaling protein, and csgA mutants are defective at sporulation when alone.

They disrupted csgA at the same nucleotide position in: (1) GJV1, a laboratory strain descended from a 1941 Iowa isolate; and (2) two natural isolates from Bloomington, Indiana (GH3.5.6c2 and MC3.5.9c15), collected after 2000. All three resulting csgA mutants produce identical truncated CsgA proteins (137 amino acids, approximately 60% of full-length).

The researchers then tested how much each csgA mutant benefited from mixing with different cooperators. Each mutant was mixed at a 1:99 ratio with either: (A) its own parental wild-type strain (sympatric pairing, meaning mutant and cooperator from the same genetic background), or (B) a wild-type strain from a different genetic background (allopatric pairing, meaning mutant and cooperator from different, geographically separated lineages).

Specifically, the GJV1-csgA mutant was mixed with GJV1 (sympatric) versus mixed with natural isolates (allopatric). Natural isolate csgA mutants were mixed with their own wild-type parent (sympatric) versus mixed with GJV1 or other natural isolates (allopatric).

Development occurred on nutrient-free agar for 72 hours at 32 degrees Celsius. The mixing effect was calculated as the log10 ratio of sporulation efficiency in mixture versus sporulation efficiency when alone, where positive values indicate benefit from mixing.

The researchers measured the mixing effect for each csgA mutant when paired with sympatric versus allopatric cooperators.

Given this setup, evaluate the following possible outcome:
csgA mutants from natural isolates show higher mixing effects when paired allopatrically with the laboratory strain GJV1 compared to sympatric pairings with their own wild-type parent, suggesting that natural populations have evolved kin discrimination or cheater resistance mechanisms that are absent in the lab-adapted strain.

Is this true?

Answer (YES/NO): NO